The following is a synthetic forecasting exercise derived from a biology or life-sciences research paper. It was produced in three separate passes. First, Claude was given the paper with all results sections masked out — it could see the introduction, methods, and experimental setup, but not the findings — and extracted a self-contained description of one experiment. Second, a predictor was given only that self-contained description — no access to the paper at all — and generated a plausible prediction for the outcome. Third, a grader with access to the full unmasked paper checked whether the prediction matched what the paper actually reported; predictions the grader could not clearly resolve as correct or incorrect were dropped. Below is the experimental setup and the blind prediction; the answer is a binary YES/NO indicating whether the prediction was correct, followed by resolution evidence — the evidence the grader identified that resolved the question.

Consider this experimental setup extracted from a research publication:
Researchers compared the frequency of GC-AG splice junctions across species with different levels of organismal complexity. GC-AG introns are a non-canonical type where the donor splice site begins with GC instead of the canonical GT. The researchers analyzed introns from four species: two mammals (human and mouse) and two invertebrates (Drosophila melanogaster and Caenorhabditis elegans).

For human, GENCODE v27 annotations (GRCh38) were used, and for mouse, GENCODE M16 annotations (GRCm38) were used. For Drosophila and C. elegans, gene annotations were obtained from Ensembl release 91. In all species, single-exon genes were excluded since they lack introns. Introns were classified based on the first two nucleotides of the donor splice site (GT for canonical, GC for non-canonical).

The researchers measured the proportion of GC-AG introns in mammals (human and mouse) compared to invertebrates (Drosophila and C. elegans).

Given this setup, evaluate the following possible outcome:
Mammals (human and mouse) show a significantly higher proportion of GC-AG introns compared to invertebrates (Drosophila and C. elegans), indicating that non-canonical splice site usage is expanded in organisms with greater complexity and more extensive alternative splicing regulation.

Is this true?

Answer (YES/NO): NO